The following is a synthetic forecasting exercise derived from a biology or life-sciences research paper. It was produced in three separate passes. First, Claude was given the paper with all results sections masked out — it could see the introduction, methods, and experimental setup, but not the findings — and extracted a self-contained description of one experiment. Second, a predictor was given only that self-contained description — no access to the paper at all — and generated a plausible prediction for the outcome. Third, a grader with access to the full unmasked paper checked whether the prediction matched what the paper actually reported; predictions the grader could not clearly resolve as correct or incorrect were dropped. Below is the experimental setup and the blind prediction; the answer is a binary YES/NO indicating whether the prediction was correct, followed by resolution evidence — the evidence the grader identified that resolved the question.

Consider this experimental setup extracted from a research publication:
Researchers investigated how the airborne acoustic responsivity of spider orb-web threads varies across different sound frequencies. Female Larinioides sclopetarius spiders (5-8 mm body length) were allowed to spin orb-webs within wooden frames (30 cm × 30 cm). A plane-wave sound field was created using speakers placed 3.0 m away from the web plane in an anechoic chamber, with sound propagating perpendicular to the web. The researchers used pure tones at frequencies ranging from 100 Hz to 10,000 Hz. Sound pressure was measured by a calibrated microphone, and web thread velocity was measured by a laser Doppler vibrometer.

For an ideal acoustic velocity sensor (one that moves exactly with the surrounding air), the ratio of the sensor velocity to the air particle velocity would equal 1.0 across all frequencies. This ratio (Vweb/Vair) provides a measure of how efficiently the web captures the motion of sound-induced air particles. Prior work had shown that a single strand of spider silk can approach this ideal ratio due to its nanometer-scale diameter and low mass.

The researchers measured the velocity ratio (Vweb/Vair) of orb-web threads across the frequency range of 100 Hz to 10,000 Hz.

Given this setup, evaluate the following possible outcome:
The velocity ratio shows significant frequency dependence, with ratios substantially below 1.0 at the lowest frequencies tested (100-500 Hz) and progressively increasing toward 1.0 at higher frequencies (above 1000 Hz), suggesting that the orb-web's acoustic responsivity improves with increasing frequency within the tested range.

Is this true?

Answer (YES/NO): NO